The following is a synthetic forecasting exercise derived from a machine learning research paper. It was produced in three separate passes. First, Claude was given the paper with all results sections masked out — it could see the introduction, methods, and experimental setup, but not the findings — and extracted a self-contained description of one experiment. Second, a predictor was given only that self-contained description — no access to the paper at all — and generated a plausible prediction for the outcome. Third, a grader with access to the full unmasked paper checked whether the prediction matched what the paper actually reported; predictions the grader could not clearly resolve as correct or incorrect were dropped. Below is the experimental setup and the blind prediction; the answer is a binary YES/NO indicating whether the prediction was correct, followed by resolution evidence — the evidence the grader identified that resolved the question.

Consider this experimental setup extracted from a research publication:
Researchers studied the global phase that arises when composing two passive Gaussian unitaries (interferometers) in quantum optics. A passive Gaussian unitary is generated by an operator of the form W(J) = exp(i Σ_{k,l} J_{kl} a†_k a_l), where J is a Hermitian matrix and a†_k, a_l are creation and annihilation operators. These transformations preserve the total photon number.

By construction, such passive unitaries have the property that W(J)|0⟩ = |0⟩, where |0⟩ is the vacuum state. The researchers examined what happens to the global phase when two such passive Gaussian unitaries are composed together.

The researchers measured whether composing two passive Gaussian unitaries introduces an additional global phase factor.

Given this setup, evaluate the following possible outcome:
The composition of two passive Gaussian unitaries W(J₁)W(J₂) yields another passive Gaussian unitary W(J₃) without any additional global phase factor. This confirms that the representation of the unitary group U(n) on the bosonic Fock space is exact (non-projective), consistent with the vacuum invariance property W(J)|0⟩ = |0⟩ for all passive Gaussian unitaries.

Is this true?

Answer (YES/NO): YES